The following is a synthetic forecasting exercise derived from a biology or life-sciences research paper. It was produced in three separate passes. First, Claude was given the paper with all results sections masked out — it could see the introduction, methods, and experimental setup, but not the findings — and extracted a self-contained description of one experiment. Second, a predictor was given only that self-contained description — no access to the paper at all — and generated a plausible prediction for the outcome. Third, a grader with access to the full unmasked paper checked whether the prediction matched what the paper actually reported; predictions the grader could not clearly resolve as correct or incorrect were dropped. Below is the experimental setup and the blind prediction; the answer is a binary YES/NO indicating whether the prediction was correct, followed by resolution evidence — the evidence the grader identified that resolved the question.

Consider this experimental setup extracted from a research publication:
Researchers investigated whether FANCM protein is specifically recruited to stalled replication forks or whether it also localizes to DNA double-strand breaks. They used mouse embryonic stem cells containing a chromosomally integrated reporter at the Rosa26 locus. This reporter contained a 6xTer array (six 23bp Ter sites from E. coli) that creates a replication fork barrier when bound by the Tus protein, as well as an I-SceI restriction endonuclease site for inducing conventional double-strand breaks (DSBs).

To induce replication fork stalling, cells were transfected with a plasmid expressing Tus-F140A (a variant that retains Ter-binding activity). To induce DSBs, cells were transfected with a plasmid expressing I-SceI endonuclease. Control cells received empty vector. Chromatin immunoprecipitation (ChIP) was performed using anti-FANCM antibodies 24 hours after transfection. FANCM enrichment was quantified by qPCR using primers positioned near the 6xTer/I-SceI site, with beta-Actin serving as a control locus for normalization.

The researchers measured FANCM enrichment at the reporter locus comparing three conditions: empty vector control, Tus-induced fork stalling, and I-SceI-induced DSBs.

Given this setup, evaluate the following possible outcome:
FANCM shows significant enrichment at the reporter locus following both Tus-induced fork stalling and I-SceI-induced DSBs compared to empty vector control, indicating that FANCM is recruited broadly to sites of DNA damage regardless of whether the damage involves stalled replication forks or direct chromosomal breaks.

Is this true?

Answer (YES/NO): YES